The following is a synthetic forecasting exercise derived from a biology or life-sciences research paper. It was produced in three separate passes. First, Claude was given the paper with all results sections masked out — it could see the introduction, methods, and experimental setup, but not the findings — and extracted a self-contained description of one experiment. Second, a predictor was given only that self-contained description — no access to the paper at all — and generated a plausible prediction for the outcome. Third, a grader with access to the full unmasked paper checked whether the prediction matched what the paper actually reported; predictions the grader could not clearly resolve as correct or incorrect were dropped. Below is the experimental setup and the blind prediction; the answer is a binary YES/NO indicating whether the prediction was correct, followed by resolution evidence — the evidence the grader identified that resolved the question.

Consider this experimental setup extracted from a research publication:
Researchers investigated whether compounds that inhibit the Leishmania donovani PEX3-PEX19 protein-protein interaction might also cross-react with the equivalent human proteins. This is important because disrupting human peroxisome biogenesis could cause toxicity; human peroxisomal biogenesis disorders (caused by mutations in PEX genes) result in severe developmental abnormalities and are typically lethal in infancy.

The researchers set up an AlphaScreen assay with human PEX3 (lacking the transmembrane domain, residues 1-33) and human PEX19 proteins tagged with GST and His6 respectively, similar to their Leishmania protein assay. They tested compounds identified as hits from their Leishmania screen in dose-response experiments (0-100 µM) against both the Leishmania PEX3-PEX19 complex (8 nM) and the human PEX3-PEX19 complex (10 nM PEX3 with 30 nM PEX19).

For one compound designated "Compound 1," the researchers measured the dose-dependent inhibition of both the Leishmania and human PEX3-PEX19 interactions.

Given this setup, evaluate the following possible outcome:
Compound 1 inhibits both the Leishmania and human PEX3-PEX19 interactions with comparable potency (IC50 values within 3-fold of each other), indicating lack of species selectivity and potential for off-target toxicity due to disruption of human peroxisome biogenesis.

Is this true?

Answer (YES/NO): NO